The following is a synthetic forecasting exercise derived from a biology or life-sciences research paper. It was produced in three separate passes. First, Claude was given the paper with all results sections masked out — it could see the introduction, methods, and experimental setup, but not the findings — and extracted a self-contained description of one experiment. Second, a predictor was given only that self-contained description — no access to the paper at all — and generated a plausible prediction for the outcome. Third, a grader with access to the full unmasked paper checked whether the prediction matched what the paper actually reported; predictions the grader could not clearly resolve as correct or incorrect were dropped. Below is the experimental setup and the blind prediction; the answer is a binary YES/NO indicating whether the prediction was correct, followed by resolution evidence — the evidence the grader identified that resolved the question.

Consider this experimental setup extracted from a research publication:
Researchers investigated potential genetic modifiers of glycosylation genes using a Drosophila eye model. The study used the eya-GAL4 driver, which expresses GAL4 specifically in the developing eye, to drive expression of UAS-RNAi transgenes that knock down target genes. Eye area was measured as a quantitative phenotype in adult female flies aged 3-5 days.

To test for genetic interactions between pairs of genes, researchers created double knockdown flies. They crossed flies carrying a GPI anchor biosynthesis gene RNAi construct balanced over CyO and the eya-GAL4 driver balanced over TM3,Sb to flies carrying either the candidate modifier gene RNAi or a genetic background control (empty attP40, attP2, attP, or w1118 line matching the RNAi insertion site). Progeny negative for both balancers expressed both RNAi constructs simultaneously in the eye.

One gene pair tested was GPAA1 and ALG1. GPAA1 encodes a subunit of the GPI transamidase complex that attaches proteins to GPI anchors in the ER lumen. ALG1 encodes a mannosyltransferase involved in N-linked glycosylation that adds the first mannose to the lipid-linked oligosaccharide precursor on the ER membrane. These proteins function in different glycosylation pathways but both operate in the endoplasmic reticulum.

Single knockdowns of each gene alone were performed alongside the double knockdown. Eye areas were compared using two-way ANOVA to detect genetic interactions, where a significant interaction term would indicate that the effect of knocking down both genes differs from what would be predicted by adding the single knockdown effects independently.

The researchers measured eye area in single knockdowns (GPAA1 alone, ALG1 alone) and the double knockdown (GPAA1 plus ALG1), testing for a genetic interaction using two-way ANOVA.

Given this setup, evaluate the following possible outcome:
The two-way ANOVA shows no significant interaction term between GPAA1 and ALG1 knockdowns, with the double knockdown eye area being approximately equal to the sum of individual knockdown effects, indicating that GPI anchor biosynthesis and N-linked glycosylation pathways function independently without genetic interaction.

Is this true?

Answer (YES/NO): NO